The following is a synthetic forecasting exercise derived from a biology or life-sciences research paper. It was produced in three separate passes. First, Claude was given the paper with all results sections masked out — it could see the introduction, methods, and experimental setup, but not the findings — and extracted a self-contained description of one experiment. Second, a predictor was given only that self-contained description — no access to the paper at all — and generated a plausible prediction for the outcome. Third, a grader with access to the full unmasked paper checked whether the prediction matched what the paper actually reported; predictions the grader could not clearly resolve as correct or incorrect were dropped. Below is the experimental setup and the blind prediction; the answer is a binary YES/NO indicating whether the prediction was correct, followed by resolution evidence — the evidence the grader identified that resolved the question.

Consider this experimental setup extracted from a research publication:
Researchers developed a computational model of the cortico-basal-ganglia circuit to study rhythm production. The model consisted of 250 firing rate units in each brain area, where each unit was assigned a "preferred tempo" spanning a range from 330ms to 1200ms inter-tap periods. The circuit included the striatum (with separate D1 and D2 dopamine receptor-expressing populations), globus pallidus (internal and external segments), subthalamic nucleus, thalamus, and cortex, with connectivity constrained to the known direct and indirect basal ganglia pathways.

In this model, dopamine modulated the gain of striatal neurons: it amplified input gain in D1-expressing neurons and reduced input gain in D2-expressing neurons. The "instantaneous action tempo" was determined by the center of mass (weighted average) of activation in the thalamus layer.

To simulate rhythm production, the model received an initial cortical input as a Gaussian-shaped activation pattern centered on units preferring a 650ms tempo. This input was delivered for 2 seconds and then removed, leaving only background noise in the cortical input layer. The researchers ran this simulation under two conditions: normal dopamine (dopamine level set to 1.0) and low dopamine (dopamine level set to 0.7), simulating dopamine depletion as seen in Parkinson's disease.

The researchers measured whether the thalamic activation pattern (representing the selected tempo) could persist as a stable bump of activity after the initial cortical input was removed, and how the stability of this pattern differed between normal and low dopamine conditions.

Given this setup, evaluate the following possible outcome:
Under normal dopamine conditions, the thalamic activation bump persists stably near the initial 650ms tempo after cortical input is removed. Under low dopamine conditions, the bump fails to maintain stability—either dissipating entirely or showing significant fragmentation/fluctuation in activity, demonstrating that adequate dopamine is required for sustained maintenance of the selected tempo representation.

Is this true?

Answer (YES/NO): YES